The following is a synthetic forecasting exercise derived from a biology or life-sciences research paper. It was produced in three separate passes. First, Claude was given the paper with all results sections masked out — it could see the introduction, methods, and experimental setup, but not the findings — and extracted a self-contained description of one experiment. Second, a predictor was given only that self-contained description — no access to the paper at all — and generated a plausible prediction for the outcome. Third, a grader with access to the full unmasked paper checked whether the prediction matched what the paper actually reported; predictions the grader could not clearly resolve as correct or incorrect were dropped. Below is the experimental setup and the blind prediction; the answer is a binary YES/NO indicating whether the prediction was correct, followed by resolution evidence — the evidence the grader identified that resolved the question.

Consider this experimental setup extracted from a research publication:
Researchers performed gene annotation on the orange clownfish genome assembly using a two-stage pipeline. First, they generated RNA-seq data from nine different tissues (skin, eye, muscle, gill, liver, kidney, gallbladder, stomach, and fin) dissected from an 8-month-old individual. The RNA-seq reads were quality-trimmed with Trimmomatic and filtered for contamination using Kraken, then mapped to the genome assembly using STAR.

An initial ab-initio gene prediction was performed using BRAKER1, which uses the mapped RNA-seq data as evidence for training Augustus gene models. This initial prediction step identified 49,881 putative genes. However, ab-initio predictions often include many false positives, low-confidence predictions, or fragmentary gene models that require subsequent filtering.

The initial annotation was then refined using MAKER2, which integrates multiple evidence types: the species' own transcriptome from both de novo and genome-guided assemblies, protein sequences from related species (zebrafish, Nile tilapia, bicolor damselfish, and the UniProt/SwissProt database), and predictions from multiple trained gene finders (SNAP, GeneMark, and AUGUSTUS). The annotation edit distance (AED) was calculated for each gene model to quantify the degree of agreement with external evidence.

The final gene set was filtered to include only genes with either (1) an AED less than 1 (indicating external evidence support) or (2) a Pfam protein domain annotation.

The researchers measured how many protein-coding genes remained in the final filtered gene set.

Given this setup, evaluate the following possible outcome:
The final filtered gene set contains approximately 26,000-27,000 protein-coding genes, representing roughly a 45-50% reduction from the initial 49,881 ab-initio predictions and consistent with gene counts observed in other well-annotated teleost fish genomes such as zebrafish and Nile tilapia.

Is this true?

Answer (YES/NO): YES